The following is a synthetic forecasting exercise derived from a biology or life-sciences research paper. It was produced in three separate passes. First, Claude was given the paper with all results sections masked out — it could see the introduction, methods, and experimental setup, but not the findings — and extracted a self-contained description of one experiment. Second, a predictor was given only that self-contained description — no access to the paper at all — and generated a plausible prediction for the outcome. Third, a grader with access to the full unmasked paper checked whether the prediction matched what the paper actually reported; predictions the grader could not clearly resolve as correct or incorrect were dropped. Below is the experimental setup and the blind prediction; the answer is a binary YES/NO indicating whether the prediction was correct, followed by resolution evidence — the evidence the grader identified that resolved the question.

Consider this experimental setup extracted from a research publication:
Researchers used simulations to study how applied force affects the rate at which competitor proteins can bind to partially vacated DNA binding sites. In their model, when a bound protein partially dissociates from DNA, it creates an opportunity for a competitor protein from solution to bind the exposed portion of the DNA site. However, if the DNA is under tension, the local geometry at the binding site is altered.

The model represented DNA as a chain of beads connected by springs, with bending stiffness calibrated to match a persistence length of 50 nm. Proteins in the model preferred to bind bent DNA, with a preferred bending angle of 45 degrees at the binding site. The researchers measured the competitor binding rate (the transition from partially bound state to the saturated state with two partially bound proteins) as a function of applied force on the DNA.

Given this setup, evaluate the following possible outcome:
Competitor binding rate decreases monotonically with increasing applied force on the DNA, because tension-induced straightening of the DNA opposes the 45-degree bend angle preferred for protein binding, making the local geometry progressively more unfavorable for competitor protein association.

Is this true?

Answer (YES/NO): NO